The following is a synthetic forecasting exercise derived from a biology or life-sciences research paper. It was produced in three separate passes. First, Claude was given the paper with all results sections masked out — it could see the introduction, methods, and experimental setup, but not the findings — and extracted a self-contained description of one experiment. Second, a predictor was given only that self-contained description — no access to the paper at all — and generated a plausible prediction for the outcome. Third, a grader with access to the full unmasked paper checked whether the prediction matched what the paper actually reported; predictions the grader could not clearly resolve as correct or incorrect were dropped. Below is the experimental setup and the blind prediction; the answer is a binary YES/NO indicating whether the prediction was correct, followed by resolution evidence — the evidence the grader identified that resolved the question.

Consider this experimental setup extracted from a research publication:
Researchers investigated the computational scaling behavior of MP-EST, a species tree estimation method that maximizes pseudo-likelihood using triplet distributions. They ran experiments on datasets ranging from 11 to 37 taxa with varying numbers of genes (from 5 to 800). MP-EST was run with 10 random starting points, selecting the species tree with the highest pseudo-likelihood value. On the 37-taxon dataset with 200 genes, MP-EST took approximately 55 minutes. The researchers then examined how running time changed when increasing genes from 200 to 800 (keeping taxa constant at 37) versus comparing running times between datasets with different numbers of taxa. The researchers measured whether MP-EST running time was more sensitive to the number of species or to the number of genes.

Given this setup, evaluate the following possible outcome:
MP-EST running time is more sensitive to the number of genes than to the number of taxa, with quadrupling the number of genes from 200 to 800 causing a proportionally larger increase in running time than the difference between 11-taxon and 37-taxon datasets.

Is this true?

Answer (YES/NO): NO